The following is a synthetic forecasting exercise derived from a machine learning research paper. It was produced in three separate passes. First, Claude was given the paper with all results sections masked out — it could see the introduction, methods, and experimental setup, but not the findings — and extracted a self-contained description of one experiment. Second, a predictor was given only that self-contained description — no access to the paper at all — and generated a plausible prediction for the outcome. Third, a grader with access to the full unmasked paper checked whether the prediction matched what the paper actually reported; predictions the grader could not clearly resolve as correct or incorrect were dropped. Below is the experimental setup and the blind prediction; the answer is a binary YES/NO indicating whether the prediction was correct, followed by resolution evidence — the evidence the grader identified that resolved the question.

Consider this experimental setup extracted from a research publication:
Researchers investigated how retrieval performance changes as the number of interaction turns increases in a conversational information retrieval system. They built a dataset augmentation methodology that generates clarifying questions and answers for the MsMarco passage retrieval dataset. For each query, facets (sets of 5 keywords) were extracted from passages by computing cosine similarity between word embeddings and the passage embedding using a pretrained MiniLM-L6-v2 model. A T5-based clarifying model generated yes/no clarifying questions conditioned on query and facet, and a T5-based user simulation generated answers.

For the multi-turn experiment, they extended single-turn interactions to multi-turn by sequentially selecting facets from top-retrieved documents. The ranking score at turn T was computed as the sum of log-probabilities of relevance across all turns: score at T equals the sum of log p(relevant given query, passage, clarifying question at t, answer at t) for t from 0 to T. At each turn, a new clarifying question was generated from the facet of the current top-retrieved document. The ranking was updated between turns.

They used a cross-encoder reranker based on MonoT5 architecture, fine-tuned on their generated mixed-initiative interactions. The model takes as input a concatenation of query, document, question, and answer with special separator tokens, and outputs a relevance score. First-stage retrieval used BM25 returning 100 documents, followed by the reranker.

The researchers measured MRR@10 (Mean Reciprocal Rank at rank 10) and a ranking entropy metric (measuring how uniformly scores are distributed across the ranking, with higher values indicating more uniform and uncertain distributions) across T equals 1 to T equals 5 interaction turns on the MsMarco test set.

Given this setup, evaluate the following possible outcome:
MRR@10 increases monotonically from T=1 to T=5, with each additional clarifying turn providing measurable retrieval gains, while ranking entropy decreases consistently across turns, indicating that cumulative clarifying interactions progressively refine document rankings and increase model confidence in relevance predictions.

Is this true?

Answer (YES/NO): YES